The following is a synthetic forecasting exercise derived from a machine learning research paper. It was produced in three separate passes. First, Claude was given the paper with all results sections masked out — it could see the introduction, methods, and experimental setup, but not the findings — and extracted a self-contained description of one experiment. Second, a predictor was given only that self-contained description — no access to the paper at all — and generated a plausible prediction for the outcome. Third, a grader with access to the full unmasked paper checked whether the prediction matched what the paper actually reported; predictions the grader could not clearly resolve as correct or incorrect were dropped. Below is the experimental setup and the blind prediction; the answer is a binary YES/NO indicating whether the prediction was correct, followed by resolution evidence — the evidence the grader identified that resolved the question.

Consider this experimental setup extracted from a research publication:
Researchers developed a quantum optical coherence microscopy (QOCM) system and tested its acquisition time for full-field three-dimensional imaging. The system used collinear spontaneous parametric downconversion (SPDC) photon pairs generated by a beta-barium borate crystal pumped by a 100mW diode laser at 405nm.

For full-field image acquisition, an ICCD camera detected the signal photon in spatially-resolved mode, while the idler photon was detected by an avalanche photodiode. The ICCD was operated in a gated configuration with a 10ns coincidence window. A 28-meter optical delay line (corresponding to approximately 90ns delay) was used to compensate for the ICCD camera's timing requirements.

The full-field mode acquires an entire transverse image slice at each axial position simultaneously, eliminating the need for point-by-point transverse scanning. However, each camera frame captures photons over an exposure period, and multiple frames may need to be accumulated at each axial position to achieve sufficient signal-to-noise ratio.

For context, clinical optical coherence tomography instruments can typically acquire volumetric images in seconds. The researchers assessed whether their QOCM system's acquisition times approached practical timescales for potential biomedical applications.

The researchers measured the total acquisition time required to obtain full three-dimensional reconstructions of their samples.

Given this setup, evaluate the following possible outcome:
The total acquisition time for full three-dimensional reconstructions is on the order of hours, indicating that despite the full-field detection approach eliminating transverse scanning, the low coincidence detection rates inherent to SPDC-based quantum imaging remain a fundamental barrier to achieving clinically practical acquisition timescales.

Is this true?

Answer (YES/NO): YES